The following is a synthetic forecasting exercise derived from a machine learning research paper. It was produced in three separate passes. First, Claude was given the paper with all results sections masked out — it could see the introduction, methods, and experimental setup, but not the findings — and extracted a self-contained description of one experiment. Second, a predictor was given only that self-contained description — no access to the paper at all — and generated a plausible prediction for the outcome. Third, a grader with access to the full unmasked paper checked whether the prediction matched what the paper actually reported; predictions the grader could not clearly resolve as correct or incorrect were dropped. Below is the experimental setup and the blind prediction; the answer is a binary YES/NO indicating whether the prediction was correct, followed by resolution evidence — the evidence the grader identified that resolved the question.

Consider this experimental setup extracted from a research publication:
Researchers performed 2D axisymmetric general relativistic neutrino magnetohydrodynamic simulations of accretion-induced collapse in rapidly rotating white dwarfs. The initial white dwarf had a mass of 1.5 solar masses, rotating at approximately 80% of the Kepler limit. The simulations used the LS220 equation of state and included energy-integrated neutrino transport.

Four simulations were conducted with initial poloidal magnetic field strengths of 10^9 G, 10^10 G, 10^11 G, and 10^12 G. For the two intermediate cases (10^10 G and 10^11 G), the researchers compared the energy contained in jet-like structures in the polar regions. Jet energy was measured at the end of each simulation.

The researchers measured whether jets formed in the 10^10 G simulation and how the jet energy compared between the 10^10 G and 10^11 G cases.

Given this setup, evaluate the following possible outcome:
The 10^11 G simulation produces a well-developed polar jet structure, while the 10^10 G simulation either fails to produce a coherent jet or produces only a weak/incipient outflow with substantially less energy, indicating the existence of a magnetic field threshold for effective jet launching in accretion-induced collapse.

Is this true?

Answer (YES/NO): YES